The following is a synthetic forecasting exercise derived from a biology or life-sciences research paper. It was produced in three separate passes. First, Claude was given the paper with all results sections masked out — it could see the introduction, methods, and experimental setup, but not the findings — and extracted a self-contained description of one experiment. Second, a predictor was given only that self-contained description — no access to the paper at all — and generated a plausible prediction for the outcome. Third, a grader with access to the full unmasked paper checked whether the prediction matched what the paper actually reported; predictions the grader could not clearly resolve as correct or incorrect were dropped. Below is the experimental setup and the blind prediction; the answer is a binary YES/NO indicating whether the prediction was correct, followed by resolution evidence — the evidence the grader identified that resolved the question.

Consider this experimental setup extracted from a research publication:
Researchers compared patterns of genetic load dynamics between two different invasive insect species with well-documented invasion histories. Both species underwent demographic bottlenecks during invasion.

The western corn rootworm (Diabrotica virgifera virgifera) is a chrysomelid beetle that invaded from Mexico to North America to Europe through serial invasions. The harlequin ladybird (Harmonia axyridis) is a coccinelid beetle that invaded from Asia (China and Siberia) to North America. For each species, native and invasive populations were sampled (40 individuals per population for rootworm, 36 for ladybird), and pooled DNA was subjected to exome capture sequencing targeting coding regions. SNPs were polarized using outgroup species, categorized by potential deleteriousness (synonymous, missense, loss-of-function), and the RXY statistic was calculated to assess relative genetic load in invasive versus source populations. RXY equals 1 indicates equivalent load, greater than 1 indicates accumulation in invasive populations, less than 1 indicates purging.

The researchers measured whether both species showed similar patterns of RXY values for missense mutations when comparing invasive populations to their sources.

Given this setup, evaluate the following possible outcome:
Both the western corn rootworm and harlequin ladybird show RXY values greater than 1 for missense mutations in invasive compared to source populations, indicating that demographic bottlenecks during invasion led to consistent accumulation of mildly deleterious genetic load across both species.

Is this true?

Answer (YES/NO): NO